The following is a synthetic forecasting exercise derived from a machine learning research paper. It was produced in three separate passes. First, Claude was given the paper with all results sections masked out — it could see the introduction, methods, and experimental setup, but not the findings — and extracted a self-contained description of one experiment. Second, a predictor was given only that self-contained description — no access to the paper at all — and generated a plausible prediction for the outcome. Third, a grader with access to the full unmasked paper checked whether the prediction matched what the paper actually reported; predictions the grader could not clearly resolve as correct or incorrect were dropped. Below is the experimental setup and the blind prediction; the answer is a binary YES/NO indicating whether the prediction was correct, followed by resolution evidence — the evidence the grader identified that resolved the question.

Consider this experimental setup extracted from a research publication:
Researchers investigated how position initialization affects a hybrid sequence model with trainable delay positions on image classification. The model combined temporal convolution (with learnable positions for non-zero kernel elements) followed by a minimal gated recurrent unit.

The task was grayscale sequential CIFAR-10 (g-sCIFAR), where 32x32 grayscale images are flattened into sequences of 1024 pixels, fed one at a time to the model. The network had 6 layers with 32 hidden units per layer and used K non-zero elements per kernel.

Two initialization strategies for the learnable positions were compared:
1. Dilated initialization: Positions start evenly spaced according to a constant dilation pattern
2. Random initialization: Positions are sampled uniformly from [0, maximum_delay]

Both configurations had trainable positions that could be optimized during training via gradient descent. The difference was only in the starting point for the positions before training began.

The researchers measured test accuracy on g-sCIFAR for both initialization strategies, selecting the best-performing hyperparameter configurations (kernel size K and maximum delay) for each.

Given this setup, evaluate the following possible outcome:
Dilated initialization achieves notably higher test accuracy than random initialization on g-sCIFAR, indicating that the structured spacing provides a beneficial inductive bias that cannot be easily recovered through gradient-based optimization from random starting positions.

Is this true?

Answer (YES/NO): NO